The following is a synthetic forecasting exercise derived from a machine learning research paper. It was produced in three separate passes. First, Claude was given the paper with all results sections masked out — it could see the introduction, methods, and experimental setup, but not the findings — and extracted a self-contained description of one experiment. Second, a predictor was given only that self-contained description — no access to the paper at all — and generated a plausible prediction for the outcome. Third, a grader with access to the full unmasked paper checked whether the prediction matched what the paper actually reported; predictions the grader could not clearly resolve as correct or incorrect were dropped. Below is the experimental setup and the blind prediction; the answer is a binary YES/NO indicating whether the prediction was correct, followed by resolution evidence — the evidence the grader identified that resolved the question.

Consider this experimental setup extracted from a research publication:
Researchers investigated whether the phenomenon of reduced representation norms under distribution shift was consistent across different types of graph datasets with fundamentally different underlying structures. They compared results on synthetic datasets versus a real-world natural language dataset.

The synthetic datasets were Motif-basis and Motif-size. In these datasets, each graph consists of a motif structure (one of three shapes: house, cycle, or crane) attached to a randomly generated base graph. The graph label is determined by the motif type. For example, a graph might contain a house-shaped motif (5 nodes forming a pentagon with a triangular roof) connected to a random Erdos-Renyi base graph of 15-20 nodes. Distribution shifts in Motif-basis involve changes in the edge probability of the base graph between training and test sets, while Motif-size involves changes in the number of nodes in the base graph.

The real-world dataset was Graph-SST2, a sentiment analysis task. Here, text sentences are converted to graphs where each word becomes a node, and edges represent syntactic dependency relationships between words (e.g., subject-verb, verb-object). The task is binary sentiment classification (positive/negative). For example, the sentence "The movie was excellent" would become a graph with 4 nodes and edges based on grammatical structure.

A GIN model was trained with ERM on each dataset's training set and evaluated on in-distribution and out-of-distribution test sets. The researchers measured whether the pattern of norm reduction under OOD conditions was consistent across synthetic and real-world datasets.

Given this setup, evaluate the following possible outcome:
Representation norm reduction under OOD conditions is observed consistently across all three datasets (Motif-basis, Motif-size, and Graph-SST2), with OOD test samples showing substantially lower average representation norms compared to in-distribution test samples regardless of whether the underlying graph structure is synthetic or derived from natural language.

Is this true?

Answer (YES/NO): YES